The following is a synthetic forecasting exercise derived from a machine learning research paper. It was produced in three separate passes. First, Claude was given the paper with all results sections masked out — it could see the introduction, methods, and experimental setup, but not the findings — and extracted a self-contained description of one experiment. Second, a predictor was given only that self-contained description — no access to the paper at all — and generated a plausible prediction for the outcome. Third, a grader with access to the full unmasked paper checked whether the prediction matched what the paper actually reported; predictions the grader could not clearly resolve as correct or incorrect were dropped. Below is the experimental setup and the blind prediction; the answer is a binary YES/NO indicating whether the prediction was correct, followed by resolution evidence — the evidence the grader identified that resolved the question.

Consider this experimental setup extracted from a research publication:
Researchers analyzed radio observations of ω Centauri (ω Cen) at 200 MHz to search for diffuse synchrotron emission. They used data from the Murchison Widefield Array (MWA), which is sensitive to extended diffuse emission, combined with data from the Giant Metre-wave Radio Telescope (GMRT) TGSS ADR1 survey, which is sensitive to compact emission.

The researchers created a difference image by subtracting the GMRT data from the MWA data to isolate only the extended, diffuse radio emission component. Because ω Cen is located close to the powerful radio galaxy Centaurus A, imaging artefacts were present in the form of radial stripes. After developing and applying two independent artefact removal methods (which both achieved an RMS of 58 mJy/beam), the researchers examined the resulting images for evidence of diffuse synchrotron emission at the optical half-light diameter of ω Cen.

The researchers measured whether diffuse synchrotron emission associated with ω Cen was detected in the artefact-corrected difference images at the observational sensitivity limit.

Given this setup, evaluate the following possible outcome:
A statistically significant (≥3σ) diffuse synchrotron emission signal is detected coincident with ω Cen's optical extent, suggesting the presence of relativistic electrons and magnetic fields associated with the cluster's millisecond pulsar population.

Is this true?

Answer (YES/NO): NO